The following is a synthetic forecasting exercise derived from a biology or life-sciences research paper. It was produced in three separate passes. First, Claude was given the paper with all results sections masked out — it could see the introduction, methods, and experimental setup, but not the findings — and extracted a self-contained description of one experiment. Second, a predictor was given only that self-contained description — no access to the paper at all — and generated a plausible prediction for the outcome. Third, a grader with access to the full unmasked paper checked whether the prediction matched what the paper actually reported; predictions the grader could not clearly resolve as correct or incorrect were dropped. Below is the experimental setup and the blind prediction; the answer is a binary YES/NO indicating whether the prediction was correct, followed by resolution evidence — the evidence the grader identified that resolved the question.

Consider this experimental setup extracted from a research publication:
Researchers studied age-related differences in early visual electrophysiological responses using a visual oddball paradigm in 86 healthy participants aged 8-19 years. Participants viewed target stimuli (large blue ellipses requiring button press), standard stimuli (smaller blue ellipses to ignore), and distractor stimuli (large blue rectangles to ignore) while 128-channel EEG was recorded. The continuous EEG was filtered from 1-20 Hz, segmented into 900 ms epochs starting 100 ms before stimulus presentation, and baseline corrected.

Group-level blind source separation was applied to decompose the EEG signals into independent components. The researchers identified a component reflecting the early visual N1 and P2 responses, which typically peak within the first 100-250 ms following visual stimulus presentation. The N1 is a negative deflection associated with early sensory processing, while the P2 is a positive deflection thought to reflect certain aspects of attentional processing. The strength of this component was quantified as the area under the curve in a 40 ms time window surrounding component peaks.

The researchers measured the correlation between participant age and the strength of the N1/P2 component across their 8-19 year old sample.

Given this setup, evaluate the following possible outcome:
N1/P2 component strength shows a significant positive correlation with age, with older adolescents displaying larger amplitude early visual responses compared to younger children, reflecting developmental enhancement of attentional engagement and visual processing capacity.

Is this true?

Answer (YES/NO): NO